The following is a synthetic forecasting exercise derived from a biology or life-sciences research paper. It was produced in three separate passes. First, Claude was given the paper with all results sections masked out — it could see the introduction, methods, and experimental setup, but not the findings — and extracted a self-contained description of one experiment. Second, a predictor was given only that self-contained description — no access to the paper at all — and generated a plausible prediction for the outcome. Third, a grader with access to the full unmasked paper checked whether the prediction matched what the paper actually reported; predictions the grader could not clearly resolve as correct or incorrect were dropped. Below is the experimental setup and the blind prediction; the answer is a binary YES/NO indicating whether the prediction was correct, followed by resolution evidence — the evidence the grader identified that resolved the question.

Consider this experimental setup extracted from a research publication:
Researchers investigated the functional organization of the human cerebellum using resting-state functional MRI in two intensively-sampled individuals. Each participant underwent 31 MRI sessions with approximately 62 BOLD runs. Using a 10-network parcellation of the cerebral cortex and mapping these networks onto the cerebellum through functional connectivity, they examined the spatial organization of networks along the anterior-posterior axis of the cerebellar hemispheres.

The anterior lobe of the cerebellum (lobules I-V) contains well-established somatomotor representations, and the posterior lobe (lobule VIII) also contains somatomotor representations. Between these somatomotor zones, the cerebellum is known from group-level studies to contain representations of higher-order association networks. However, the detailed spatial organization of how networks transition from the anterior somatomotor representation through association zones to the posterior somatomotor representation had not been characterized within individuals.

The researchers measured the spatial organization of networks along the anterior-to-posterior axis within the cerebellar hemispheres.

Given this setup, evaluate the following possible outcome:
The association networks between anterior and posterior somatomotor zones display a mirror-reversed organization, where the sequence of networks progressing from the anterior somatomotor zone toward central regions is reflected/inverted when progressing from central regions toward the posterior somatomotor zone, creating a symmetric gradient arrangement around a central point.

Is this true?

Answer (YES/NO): YES